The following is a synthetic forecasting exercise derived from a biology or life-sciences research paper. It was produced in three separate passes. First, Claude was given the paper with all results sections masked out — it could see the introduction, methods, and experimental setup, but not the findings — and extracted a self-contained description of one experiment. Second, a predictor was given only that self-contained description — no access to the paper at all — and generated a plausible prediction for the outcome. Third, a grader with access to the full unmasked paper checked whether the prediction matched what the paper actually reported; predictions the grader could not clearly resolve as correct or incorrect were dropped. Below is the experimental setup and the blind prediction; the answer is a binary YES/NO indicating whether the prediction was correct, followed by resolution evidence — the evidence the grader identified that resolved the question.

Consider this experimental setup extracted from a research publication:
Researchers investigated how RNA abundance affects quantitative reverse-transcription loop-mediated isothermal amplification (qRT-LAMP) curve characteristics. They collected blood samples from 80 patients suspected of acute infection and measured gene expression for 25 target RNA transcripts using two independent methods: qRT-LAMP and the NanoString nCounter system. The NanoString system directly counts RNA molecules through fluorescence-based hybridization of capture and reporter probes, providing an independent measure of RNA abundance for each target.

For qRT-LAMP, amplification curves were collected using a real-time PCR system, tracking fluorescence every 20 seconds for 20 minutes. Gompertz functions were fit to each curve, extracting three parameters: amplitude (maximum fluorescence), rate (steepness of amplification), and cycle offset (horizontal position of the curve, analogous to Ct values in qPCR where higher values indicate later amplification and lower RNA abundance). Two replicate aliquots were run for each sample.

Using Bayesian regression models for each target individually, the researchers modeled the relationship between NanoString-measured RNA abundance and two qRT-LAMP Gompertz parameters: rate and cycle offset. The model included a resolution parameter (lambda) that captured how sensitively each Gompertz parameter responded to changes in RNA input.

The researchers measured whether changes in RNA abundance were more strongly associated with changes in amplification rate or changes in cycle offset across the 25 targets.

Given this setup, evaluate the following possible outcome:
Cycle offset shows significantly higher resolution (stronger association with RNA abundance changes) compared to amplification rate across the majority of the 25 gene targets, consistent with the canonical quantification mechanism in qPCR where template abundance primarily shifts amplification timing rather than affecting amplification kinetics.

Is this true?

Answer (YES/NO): NO